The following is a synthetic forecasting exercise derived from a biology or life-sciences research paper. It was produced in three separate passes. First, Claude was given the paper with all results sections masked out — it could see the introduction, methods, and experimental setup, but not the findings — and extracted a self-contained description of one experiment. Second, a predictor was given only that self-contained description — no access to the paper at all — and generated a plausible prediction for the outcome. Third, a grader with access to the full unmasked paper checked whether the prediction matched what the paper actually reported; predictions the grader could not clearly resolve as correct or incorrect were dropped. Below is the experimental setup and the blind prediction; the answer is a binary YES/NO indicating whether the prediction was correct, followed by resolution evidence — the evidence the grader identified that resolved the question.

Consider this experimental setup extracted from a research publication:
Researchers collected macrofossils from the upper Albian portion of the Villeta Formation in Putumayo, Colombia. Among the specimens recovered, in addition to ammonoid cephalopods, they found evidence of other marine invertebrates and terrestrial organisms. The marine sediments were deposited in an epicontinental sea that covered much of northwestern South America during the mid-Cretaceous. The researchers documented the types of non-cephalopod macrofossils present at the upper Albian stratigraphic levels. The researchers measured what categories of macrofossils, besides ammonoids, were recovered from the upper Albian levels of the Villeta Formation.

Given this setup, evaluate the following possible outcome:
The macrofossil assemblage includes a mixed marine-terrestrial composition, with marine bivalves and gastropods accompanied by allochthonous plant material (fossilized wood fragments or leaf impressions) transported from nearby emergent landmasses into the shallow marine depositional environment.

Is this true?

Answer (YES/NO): NO